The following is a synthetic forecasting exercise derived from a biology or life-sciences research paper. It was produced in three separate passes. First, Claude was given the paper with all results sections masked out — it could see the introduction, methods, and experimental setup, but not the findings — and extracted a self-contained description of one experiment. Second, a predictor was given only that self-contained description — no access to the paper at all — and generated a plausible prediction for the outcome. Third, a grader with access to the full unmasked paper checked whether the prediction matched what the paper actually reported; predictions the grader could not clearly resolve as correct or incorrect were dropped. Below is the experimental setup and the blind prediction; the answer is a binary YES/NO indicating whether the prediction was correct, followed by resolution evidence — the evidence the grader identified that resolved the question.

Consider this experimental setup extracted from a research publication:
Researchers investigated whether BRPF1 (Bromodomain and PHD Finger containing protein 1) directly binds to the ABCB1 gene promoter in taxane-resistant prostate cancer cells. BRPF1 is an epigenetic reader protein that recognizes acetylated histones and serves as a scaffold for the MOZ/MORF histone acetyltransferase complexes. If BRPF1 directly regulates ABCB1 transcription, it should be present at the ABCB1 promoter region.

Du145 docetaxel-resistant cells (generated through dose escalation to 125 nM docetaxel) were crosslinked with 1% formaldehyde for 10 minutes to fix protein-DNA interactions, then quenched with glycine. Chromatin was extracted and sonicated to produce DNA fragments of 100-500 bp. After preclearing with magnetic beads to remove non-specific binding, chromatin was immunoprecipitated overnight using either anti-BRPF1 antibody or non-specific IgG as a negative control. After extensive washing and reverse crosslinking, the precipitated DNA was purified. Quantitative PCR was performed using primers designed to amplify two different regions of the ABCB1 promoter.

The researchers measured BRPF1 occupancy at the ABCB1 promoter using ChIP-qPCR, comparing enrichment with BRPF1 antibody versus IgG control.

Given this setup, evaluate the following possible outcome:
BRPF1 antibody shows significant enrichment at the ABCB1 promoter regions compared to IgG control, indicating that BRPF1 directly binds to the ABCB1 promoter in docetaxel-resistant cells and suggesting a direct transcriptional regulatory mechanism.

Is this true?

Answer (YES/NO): YES